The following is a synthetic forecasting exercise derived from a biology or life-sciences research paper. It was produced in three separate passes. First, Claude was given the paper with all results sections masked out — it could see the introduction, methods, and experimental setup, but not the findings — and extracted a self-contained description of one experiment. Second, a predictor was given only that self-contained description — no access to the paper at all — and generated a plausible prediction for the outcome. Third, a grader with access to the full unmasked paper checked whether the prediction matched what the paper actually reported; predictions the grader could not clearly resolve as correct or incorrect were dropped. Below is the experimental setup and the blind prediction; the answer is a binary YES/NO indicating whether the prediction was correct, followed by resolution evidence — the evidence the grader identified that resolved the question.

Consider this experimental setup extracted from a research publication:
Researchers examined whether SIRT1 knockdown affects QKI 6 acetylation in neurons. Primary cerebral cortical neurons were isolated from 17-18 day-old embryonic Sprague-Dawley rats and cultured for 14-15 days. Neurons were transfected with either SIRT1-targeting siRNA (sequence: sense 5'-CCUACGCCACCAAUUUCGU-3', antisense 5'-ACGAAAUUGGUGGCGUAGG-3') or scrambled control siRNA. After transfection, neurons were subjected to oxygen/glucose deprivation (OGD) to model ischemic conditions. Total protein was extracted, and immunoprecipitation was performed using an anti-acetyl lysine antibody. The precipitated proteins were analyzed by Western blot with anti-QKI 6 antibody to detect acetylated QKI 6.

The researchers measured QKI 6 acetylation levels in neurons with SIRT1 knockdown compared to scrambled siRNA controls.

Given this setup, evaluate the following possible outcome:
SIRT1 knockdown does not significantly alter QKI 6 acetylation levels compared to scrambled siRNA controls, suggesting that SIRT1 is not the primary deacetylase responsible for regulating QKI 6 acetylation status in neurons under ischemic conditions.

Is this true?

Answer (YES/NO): NO